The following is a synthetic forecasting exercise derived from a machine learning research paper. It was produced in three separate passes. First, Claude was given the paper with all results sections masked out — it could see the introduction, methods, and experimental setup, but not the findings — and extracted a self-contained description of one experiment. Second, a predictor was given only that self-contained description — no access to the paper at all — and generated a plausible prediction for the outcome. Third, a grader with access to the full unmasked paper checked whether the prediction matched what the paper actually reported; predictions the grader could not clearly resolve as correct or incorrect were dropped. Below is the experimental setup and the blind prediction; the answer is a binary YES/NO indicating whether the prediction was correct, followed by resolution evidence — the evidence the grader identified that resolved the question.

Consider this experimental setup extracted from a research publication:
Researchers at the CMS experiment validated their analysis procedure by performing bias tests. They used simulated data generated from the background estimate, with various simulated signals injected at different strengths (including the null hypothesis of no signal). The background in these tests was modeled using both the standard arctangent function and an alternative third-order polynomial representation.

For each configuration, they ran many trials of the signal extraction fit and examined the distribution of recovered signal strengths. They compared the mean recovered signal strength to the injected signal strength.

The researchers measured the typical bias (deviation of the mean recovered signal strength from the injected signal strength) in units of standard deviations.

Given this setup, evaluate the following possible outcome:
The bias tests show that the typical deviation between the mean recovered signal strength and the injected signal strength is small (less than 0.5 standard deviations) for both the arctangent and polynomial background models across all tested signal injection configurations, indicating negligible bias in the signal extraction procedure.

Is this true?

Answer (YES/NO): YES